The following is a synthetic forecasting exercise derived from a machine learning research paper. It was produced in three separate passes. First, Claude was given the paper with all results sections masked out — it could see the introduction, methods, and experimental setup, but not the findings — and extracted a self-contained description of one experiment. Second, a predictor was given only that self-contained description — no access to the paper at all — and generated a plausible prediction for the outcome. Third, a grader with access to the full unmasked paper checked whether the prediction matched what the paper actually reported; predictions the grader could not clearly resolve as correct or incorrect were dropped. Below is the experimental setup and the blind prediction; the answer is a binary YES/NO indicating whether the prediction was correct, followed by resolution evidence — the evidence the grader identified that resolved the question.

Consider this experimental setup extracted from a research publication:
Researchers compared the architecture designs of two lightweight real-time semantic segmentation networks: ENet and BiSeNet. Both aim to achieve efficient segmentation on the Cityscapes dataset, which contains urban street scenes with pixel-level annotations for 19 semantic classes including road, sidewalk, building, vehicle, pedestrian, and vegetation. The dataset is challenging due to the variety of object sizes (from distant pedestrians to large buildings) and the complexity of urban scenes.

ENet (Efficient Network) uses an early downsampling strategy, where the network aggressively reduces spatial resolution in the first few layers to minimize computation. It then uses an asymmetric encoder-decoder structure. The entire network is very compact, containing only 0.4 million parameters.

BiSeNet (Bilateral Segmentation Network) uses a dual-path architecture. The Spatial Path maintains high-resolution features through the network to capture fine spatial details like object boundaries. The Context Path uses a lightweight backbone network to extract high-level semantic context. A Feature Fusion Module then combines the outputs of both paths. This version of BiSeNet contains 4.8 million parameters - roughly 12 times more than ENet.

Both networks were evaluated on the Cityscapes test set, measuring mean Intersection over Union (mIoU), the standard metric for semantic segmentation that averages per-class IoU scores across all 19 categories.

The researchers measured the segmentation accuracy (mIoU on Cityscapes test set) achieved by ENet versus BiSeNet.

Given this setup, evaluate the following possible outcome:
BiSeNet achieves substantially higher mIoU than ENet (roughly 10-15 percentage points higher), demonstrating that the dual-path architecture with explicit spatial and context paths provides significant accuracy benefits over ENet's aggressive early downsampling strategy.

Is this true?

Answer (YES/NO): YES